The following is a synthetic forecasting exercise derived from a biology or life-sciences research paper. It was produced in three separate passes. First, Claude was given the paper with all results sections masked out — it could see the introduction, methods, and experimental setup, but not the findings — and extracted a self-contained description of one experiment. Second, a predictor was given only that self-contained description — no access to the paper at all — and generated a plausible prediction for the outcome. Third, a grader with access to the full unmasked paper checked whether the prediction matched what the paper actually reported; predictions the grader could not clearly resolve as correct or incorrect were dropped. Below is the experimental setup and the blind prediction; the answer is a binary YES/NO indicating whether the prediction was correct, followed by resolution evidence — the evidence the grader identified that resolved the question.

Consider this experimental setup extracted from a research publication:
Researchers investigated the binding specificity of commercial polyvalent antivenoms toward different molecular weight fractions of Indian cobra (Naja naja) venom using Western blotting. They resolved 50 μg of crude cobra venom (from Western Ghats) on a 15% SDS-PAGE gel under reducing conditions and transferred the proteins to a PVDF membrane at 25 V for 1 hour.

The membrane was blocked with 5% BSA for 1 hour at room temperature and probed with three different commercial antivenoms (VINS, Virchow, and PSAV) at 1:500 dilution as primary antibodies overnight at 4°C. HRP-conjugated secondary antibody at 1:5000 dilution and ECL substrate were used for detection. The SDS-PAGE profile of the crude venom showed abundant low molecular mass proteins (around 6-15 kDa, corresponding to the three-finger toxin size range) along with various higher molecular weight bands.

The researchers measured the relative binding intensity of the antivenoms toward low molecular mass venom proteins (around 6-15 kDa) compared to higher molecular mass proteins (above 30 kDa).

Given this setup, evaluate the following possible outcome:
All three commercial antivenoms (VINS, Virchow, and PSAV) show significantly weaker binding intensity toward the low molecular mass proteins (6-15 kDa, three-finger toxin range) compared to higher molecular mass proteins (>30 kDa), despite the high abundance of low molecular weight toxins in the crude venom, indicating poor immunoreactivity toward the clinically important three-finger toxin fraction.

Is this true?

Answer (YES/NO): YES